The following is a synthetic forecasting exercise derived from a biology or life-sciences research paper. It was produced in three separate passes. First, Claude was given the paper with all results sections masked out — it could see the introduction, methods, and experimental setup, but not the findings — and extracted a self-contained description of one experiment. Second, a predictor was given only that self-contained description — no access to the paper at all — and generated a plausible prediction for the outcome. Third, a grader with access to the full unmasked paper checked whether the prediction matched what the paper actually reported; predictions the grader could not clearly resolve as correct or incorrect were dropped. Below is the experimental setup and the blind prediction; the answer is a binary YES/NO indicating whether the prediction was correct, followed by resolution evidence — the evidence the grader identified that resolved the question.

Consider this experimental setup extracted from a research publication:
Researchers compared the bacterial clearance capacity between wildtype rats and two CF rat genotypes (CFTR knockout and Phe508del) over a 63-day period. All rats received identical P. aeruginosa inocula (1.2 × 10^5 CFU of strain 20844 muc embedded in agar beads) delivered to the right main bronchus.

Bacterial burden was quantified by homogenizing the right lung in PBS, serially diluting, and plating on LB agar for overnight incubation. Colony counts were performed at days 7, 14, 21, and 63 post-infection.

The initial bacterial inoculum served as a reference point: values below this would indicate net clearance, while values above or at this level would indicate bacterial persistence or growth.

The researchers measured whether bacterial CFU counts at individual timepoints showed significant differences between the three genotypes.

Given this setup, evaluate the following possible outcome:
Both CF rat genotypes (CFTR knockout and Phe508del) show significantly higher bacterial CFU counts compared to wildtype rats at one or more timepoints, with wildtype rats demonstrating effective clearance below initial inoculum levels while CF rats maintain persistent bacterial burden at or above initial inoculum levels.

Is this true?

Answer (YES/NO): NO